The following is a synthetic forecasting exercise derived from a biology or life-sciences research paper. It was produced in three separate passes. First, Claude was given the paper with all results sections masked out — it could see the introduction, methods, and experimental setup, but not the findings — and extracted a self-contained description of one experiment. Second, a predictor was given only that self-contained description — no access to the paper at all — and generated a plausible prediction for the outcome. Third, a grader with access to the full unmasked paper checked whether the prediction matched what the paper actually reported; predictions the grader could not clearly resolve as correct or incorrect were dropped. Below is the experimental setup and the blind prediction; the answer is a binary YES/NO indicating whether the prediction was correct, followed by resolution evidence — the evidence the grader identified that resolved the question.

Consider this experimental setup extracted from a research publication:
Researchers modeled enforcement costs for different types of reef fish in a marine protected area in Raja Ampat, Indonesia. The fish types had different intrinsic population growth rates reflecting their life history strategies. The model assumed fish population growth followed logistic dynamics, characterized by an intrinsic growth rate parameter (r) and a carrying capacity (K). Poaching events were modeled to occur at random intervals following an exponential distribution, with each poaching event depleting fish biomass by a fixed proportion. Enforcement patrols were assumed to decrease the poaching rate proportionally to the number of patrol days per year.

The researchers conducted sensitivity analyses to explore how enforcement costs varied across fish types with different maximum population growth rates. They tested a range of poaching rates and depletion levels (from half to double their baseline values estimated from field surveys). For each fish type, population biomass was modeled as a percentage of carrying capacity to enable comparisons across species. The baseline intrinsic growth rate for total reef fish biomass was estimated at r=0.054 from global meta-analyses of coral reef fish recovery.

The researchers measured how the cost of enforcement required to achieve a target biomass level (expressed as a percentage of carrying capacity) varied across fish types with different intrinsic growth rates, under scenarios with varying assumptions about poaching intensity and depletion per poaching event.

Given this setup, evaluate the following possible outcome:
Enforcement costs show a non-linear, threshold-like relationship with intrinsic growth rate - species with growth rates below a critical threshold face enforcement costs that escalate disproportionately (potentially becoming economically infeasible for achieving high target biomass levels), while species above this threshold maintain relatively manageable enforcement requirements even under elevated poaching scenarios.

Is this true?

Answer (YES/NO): NO